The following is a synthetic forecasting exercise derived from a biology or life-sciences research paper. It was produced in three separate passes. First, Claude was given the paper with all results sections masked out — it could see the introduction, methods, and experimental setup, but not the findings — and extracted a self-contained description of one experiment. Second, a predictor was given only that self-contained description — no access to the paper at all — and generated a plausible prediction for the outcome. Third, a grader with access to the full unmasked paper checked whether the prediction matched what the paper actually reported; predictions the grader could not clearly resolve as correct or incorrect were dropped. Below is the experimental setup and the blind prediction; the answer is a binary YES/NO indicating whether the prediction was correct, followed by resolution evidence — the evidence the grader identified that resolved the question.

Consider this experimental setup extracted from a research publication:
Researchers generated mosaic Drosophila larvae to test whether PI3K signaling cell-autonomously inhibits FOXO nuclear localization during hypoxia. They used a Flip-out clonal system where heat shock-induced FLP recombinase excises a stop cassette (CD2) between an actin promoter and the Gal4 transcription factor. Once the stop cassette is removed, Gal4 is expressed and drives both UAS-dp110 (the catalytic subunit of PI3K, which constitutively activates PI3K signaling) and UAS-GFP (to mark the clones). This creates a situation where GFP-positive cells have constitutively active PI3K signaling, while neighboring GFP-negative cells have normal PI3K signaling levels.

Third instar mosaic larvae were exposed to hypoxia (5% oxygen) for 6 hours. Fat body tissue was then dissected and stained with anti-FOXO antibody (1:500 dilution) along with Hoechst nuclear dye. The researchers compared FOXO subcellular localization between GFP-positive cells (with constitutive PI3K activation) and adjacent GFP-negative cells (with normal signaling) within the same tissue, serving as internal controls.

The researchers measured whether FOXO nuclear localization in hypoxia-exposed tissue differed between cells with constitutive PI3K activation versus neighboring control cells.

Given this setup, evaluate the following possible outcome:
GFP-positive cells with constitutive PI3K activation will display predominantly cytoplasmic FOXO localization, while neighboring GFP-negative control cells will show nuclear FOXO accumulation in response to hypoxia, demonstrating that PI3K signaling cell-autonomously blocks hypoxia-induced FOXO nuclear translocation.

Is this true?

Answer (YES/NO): YES